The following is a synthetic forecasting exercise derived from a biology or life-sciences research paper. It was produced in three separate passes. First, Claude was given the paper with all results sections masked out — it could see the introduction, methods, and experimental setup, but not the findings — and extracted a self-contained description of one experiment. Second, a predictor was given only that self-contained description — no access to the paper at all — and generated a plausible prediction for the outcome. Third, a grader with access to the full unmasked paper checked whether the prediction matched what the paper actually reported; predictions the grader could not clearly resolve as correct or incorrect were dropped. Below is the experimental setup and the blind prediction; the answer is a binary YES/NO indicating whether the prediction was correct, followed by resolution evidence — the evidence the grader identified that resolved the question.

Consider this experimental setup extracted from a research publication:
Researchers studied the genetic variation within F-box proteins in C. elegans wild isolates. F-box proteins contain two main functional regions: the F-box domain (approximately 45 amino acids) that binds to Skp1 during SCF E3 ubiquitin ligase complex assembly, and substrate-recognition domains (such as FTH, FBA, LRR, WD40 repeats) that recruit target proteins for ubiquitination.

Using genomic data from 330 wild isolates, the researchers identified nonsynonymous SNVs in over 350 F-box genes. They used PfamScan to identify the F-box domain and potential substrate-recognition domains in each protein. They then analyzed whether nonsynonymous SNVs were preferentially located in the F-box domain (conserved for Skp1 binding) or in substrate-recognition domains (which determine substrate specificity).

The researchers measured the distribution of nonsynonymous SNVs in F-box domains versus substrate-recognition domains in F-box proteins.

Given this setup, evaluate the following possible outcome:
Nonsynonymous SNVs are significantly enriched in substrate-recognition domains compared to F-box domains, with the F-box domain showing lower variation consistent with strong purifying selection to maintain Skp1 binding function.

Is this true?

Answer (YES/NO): YES